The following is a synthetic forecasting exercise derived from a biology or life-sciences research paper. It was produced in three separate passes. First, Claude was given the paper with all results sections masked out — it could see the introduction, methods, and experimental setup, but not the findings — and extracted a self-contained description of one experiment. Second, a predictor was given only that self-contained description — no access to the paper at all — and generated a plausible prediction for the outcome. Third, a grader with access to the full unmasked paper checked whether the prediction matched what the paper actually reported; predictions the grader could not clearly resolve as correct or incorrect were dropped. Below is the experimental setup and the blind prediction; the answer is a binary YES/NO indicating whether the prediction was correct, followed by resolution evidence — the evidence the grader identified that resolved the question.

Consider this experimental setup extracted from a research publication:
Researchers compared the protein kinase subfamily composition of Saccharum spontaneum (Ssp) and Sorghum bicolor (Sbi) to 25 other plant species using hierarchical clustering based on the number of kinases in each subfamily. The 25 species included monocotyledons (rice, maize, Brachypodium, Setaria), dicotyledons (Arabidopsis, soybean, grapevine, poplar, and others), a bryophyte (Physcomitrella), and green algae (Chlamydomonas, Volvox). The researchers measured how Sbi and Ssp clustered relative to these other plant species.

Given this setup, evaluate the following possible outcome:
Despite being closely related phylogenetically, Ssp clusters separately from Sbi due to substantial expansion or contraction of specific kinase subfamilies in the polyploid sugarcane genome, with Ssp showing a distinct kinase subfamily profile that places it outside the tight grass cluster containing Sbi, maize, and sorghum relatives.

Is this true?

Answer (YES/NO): NO